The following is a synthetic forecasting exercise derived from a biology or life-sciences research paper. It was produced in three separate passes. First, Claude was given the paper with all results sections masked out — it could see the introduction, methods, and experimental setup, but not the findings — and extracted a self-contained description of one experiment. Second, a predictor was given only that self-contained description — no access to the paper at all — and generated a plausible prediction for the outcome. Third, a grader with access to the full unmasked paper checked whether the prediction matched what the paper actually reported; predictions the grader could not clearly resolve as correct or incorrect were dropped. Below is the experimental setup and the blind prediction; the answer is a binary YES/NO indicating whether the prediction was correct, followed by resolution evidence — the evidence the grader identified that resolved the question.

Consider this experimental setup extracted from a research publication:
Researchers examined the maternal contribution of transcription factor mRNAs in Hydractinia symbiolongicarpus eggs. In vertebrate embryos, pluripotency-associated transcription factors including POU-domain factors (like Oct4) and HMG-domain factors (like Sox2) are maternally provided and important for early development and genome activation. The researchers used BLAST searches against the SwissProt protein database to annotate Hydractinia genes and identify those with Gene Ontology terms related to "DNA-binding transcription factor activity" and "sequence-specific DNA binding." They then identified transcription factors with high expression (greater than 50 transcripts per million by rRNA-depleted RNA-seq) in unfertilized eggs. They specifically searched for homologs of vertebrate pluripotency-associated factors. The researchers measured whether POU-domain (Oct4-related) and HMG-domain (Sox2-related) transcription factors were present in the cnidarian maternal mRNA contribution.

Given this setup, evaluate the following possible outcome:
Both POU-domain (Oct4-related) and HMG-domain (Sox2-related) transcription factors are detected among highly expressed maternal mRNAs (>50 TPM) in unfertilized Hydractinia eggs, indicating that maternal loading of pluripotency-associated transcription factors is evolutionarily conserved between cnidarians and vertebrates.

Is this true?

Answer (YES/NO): NO